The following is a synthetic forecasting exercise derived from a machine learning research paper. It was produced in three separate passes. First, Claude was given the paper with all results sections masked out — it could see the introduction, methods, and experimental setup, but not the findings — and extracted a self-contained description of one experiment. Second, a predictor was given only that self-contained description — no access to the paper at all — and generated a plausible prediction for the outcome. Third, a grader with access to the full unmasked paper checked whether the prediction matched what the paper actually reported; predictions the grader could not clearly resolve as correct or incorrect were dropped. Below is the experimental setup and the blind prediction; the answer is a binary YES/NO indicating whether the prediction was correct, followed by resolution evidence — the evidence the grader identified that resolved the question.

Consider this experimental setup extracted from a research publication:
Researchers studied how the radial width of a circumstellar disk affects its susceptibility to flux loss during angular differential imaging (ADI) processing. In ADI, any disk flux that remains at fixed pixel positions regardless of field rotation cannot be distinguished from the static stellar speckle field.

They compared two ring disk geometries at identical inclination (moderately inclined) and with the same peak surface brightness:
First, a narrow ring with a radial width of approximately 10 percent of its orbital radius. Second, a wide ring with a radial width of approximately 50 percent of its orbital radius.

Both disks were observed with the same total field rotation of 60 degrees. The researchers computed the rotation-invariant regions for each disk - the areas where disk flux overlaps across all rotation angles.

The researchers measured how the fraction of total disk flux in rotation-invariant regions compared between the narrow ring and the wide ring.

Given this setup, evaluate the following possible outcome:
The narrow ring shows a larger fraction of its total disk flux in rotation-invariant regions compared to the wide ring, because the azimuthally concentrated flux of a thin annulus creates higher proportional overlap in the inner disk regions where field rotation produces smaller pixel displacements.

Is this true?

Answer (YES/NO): NO